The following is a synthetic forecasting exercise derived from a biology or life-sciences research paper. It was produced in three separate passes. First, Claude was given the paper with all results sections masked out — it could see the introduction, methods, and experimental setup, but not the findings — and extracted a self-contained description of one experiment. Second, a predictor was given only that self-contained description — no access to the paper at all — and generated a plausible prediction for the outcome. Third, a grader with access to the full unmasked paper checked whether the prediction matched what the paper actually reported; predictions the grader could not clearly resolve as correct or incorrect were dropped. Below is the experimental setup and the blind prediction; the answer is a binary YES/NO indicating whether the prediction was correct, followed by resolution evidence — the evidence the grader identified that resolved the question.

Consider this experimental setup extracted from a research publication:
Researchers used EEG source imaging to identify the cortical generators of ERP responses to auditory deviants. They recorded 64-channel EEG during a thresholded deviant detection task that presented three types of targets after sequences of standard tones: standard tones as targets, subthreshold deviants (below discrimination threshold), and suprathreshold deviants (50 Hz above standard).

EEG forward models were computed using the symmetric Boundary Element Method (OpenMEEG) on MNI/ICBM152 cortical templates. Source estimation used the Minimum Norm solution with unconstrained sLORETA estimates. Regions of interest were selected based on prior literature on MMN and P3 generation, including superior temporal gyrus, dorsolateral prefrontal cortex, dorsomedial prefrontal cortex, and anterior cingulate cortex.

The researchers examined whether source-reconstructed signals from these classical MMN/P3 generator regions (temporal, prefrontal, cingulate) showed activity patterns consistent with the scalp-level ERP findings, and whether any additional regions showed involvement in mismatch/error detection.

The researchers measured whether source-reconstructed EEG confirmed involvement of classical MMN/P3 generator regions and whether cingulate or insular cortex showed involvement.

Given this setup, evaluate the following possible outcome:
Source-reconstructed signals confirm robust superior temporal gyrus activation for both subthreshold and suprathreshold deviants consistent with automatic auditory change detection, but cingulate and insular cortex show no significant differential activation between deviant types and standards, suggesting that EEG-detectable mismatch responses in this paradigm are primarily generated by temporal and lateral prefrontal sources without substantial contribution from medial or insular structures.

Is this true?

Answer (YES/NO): NO